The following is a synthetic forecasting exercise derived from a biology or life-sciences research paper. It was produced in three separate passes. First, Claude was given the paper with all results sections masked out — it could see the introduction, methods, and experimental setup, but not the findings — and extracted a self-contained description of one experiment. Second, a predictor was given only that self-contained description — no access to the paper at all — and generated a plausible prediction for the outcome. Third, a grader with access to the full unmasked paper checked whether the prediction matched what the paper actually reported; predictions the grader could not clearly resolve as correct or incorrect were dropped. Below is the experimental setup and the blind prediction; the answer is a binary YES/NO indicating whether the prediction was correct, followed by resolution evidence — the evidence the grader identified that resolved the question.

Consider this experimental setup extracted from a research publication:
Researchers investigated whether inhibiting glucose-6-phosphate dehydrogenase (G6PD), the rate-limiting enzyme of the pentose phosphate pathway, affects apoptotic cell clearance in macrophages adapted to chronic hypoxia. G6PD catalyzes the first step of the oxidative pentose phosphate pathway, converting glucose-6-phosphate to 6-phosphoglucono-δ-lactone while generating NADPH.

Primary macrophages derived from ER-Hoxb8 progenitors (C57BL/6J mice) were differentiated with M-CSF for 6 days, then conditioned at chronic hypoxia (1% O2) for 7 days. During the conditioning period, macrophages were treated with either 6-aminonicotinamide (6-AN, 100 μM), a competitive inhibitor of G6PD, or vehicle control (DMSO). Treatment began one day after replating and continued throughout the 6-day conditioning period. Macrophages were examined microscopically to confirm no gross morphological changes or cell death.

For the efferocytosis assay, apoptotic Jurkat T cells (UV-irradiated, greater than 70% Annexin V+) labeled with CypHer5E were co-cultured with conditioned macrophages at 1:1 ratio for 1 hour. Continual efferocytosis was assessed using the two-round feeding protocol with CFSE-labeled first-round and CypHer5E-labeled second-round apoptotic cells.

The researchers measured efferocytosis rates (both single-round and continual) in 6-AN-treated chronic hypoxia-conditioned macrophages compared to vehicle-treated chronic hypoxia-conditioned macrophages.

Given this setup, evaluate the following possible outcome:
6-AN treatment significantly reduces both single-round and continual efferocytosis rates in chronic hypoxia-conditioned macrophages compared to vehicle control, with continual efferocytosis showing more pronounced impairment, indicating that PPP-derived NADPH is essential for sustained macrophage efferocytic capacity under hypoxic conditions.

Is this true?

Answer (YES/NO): NO